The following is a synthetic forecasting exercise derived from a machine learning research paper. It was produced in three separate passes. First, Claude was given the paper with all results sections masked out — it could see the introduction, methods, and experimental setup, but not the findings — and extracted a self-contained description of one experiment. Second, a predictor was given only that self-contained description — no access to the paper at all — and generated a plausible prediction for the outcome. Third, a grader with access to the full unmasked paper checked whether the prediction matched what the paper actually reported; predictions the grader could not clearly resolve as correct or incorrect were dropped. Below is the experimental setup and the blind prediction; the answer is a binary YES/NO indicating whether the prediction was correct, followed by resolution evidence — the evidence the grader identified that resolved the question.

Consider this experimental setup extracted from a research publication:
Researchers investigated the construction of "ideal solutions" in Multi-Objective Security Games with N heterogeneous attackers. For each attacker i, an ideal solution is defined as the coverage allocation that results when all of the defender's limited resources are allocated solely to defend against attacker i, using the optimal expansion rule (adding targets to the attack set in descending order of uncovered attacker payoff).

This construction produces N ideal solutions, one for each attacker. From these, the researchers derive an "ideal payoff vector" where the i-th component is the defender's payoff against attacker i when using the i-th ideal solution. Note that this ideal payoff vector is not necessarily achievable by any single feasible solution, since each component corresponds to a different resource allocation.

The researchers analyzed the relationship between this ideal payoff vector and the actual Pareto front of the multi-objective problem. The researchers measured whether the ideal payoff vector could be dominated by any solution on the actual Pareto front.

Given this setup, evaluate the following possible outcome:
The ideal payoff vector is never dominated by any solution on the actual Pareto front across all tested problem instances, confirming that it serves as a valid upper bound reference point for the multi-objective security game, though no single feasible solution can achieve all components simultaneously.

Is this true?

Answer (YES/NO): NO